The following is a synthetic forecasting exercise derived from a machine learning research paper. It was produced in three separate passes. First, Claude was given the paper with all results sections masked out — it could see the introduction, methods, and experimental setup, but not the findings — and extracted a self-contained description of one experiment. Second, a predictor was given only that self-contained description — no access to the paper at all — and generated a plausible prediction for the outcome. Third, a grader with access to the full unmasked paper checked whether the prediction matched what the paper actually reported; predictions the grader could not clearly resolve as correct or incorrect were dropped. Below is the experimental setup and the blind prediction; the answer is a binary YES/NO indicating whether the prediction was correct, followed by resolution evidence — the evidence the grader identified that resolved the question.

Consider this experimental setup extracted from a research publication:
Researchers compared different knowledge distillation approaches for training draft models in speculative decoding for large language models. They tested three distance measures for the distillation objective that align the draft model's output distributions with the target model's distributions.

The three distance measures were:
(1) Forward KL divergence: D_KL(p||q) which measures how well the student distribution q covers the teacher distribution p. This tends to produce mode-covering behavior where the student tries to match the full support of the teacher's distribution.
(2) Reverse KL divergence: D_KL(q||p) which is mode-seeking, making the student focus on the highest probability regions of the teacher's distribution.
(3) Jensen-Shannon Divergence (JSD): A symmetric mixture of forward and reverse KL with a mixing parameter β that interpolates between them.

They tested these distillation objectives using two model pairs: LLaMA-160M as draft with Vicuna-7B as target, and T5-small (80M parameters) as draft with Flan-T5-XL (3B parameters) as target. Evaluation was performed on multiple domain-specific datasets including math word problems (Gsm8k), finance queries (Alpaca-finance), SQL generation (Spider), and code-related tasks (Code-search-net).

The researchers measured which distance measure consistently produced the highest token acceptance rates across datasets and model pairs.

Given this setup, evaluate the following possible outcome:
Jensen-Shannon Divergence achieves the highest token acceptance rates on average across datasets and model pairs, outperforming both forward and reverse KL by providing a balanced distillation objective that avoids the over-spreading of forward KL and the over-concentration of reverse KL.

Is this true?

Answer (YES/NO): NO